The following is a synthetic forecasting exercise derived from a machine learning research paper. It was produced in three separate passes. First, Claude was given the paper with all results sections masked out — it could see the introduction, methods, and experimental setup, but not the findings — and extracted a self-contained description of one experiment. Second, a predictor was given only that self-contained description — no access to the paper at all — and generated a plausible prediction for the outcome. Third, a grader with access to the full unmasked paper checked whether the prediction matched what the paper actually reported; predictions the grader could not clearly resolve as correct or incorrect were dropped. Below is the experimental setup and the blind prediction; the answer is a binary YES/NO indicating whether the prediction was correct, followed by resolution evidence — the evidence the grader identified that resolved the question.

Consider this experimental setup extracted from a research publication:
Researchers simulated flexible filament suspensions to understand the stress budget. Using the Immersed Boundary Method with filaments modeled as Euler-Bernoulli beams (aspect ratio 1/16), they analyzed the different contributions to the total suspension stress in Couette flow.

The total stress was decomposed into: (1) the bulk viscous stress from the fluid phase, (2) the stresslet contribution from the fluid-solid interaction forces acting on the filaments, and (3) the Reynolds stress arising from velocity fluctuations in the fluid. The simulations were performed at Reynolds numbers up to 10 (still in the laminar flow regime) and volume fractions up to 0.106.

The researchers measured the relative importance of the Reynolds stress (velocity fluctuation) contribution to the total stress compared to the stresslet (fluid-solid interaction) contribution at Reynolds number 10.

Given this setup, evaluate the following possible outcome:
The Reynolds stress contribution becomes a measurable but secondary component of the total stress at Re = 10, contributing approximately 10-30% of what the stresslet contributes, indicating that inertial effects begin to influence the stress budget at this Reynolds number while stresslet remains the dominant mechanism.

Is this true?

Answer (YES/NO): NO